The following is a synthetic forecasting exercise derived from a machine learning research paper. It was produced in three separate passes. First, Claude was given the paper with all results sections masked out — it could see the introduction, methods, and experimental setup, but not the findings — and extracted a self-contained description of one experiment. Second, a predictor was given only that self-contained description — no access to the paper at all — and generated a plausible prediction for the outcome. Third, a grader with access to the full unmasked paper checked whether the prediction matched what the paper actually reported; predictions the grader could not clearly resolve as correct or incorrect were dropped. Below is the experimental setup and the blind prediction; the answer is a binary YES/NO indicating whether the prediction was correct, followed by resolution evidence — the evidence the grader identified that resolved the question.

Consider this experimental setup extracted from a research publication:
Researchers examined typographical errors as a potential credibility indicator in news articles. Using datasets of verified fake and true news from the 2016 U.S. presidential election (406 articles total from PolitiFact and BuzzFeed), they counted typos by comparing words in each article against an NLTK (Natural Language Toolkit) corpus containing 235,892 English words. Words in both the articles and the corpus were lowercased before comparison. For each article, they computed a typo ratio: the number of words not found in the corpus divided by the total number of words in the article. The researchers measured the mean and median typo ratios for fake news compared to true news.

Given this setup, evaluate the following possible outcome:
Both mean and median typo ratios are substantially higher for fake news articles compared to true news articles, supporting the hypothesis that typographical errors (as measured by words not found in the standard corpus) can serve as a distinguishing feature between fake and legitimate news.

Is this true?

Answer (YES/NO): NO